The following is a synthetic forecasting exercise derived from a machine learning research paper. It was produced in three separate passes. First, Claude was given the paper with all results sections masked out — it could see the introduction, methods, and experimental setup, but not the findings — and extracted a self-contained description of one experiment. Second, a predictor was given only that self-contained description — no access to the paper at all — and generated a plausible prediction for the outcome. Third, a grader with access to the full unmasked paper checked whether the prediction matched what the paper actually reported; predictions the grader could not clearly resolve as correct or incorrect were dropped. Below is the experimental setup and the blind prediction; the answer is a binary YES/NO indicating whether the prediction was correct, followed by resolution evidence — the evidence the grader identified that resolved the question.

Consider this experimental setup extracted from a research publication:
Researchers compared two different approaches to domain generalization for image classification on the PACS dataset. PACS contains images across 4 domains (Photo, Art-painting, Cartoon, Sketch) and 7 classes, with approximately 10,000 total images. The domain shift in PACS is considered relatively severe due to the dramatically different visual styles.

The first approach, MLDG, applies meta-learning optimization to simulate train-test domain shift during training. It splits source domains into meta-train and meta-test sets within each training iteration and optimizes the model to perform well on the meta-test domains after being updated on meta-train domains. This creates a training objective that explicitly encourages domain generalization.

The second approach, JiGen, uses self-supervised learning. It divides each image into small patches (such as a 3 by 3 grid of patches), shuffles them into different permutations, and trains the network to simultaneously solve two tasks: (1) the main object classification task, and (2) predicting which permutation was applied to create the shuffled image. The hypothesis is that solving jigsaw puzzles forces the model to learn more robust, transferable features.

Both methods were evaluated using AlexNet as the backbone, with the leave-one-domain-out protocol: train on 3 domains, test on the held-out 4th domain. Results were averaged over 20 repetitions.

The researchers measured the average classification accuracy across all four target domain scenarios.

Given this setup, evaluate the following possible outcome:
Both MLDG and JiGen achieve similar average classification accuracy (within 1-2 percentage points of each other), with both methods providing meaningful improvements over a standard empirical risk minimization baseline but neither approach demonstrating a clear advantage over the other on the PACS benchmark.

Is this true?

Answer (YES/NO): NO